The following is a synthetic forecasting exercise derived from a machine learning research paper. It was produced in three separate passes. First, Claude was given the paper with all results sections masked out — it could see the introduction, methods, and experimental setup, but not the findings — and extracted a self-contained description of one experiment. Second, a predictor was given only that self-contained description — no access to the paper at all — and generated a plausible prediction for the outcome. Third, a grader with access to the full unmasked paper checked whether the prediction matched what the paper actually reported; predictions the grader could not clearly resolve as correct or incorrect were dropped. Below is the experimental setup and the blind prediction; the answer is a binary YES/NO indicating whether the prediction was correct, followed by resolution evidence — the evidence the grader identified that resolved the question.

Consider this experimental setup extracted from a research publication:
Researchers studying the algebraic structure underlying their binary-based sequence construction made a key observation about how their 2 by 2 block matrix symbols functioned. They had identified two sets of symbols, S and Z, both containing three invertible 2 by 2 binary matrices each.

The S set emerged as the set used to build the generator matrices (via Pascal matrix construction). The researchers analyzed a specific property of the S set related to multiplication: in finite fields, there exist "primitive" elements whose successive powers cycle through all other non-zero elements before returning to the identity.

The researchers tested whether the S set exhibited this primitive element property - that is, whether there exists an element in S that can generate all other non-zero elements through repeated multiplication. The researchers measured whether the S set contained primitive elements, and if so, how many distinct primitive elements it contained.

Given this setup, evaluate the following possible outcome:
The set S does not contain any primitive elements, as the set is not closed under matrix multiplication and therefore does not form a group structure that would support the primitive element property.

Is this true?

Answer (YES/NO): NO